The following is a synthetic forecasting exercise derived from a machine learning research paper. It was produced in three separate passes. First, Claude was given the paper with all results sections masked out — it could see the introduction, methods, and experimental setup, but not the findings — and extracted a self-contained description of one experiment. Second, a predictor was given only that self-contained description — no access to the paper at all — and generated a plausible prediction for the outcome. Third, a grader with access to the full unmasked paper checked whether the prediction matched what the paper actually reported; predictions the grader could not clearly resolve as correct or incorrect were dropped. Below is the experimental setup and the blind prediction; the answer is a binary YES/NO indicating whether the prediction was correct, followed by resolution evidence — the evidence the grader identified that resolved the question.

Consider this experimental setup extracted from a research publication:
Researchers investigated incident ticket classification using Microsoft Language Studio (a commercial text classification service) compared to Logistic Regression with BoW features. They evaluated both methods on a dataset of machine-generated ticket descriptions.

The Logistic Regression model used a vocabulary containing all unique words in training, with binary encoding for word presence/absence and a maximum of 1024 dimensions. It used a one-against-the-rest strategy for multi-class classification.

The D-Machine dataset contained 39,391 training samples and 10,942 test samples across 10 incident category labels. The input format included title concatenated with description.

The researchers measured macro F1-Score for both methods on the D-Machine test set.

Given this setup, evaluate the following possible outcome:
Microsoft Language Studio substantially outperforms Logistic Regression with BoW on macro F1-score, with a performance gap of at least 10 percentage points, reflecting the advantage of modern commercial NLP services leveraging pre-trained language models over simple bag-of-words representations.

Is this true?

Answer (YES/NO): NO